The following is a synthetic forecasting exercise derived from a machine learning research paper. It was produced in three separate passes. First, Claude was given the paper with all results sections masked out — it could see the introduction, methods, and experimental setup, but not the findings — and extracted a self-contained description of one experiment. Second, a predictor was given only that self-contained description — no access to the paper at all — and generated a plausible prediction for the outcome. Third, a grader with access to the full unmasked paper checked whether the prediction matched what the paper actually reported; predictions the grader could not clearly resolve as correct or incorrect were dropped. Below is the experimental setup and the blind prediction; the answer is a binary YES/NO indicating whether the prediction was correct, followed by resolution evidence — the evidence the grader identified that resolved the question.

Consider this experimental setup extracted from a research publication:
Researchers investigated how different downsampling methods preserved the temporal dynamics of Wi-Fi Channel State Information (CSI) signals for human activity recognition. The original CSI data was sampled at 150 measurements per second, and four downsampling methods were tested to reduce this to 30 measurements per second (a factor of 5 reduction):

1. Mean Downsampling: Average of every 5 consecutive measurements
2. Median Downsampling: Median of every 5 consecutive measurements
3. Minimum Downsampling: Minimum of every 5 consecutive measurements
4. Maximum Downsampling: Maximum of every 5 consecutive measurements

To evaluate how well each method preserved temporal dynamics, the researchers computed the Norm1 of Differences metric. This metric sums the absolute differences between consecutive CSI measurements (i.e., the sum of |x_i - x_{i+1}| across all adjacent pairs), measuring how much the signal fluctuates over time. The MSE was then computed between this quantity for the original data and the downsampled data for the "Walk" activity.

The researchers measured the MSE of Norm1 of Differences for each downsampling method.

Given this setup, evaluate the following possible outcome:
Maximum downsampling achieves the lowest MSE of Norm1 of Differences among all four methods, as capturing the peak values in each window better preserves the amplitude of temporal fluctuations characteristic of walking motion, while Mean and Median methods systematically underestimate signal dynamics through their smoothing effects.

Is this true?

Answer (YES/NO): NO